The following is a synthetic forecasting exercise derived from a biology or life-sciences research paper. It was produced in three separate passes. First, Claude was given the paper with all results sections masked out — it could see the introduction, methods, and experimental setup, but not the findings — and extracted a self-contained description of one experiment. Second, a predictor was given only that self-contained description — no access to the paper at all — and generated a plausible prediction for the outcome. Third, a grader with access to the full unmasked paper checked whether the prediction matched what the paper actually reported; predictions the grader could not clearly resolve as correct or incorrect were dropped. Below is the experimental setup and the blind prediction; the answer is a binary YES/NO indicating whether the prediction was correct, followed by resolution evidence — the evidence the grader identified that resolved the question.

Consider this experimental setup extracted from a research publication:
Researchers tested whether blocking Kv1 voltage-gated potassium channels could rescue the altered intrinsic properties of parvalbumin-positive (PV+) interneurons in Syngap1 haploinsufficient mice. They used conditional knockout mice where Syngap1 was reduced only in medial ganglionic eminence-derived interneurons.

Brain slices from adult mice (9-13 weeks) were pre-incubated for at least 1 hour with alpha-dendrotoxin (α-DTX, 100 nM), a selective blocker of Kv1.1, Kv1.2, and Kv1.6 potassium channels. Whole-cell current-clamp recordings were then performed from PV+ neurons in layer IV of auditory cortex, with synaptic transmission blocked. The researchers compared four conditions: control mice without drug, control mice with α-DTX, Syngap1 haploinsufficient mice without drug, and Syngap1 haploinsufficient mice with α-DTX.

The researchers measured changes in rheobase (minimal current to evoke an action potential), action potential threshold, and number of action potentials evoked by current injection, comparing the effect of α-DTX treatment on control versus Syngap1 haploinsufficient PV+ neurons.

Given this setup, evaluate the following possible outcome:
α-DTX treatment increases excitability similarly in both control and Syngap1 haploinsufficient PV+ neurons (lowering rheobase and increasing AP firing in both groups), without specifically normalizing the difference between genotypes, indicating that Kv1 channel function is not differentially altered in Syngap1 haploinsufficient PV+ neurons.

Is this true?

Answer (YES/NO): NO